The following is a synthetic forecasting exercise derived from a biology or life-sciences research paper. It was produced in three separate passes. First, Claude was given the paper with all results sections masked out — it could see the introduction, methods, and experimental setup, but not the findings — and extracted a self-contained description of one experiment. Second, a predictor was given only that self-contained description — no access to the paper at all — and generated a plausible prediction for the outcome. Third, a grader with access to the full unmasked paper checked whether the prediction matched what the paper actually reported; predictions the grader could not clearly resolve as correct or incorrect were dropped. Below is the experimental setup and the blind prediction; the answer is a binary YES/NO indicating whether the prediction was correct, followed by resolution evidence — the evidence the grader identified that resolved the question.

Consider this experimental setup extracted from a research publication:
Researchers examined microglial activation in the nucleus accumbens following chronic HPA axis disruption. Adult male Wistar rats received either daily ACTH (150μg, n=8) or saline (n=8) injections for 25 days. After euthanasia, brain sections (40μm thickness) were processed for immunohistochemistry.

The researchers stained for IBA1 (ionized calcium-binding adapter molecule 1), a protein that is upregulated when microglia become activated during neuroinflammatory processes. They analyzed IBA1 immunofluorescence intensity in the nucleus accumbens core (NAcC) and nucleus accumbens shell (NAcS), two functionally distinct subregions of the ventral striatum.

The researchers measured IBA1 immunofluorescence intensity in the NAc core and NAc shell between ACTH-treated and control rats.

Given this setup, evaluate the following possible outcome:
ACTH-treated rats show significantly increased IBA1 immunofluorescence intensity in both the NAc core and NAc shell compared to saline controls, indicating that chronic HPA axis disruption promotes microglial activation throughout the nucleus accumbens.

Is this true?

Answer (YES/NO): NO